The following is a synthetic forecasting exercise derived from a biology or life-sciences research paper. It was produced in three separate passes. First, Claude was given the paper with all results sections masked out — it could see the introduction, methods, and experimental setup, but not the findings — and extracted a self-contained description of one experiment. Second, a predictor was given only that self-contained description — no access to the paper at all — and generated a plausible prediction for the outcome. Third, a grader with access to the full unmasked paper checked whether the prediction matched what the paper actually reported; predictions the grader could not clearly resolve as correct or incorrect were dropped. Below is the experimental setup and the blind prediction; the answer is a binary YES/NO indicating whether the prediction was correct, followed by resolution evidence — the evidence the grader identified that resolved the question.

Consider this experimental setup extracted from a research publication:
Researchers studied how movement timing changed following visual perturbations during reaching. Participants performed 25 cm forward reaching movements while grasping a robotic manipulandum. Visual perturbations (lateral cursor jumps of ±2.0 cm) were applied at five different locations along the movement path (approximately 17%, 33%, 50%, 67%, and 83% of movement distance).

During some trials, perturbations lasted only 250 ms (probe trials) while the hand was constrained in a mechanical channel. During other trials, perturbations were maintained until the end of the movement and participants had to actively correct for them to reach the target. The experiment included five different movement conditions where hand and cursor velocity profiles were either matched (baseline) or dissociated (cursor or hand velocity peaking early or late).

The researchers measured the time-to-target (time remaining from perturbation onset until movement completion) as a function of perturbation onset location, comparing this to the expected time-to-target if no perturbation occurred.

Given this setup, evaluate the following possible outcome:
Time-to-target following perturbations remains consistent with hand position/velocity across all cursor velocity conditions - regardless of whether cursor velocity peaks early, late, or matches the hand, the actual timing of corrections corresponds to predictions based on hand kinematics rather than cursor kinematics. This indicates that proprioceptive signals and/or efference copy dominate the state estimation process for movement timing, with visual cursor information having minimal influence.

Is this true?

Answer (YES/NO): YES